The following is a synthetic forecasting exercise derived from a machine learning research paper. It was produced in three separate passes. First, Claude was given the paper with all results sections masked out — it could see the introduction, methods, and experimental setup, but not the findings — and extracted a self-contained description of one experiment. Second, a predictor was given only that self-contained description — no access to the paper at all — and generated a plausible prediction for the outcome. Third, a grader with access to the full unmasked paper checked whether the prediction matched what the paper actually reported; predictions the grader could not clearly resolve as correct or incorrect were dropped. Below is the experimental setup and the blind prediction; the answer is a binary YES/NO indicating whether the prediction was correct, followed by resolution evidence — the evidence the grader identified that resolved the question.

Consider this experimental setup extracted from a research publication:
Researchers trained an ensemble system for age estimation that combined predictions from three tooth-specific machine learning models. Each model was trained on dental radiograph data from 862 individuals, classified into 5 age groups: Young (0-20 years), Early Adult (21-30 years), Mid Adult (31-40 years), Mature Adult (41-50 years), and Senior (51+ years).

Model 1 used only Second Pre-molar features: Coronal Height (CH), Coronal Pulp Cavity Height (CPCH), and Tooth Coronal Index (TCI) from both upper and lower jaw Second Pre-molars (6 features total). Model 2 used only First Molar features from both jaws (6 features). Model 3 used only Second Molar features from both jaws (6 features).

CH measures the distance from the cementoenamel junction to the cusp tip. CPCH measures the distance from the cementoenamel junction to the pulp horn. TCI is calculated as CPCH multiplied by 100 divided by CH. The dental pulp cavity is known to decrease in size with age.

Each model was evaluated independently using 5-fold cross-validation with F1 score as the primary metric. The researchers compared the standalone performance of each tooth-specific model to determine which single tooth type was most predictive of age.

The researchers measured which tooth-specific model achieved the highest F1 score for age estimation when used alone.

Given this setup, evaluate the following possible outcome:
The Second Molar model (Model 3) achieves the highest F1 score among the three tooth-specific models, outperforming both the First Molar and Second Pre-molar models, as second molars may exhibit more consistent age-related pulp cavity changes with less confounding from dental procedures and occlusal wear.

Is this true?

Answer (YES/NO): NO